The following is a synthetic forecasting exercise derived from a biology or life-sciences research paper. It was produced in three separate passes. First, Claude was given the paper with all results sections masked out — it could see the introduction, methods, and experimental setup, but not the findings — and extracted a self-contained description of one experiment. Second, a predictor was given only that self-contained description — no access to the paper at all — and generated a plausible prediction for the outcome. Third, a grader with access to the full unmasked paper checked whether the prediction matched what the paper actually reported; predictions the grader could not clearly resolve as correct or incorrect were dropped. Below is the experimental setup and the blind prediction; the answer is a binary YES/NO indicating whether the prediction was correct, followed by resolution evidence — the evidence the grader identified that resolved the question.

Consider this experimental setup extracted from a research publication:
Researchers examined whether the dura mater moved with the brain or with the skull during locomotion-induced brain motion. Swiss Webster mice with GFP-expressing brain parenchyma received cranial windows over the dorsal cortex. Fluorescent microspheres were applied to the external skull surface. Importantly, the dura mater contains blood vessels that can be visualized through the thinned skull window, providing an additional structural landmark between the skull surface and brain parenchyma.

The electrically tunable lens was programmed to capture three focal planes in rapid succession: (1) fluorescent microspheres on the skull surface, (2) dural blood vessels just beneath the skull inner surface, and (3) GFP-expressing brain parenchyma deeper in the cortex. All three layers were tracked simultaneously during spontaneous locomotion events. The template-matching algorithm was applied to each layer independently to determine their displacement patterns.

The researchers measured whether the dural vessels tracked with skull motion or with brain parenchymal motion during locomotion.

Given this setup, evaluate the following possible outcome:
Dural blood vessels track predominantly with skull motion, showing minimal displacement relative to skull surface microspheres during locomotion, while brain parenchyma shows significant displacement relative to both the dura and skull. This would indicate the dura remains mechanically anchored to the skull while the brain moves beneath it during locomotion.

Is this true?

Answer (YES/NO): YES